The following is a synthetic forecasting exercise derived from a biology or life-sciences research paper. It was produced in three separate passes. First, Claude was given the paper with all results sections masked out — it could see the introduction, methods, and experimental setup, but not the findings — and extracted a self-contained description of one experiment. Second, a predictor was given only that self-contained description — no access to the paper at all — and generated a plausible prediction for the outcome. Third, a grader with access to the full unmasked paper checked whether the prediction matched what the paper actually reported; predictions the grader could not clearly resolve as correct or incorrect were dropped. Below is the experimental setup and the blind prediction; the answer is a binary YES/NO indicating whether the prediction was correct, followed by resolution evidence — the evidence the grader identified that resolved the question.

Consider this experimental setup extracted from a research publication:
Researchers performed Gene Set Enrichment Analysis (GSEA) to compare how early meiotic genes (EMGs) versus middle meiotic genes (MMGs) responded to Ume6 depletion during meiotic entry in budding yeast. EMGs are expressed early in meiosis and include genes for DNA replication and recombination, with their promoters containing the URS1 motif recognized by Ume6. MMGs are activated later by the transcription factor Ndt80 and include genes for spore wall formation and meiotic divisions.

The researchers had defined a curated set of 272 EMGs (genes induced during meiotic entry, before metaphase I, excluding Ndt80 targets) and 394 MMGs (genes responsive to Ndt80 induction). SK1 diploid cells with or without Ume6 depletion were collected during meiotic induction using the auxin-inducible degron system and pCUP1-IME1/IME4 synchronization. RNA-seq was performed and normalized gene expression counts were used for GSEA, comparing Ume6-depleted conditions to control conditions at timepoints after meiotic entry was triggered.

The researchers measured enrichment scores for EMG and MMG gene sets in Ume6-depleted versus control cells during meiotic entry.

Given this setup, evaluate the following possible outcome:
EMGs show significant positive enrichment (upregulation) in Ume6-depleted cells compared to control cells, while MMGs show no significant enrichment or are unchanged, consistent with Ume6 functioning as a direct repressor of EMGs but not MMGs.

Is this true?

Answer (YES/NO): NO